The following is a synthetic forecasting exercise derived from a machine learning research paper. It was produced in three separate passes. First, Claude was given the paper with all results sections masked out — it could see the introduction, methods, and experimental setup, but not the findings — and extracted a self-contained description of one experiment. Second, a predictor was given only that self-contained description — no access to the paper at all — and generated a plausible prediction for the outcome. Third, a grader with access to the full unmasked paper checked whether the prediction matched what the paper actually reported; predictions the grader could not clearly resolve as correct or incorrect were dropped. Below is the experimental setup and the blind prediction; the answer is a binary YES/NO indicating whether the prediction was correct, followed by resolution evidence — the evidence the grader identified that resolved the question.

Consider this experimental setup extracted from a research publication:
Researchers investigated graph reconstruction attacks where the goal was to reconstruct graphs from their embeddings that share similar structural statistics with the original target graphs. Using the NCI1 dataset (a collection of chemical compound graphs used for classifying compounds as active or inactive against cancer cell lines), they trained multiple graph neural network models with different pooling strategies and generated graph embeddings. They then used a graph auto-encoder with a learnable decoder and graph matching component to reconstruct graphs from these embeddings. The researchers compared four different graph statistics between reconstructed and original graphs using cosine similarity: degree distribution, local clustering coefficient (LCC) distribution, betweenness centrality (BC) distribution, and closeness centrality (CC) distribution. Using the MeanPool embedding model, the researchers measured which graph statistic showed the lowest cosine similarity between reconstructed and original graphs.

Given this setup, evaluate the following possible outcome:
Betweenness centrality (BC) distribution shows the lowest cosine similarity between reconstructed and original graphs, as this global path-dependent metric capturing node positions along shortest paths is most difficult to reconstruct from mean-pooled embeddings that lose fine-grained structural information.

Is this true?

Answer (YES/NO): NO